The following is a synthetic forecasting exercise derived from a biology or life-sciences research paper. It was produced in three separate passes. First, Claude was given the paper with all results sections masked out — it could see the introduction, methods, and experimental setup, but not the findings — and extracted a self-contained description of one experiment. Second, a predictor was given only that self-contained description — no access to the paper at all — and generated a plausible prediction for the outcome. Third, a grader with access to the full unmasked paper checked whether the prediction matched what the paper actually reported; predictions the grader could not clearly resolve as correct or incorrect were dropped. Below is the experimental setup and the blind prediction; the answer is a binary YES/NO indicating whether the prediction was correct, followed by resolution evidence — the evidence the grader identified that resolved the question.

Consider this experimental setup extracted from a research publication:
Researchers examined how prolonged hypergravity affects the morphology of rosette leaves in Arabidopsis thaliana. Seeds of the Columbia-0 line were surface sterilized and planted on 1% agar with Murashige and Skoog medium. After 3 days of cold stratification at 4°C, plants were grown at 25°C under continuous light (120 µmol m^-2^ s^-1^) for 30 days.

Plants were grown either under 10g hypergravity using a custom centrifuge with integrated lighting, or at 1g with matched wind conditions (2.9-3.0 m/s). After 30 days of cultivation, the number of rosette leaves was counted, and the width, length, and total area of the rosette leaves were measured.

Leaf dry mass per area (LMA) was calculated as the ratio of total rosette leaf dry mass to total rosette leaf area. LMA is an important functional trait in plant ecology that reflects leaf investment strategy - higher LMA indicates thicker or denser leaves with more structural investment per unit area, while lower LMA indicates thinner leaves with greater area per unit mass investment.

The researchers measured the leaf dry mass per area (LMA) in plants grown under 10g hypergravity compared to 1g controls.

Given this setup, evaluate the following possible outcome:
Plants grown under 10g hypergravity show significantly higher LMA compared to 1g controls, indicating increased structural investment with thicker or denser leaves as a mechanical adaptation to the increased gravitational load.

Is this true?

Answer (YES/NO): YES